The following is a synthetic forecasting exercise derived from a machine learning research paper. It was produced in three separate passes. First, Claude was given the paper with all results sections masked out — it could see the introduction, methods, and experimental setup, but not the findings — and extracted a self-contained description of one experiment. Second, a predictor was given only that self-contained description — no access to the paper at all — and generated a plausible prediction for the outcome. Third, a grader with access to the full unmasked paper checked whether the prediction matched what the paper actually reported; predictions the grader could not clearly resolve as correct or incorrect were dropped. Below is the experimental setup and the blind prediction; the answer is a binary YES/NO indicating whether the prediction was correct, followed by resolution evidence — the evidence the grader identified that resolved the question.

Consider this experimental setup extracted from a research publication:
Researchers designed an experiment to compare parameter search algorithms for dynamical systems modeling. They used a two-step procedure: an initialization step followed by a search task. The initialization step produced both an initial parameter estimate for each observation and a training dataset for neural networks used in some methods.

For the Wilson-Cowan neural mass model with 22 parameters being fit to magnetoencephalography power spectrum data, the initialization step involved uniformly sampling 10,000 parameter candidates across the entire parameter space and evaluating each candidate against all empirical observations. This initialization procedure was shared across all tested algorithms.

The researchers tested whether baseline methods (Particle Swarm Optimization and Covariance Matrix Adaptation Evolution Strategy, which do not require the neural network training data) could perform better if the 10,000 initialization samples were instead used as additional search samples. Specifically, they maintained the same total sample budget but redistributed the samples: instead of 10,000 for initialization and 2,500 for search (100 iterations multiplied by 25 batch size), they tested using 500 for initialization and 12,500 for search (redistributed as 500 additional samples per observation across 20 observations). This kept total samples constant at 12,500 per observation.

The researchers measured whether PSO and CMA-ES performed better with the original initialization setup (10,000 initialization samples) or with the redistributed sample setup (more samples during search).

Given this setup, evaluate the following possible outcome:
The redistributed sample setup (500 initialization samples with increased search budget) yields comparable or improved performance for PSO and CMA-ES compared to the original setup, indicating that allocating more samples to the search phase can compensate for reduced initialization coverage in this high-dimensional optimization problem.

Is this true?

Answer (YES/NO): NO